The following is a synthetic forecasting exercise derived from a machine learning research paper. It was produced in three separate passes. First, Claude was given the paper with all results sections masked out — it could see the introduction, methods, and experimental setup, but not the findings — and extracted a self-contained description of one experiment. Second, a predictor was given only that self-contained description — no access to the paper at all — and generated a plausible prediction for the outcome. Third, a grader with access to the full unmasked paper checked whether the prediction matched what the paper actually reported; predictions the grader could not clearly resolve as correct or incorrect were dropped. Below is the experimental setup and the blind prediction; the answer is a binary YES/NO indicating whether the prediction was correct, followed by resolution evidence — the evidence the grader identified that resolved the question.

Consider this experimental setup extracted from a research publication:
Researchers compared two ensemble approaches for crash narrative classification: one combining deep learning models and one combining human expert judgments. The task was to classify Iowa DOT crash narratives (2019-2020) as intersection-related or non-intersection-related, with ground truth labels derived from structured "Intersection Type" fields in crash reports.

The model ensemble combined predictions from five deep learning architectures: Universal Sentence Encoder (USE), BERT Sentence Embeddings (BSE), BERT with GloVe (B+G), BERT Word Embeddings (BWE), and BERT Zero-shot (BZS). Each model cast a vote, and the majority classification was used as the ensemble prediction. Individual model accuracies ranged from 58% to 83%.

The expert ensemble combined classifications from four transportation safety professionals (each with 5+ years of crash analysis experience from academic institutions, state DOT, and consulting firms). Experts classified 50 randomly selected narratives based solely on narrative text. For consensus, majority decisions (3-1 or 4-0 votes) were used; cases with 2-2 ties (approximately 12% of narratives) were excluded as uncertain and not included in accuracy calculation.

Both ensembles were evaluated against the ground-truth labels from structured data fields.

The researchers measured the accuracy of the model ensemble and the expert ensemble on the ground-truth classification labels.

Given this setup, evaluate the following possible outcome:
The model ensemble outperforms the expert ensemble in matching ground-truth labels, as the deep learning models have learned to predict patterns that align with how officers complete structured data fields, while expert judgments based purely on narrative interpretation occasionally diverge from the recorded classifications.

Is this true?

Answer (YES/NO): YES